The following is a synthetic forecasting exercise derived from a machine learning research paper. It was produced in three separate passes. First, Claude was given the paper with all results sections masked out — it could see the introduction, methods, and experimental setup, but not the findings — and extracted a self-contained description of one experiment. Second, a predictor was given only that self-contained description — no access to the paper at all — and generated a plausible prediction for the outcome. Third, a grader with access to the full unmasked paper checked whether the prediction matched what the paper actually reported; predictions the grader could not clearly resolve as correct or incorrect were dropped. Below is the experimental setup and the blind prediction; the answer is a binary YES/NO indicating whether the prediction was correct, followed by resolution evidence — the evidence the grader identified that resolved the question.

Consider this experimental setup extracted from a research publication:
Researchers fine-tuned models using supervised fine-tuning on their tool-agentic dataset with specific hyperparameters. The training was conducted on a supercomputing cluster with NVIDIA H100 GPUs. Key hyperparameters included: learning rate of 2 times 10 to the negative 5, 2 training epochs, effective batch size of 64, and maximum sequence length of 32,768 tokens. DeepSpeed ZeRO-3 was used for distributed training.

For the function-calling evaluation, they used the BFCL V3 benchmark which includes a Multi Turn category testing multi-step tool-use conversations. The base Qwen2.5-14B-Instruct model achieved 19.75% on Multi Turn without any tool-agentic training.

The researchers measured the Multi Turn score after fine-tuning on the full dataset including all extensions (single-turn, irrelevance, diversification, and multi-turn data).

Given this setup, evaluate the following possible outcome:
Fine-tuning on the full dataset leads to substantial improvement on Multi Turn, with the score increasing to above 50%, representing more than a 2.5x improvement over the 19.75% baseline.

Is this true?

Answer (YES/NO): NO